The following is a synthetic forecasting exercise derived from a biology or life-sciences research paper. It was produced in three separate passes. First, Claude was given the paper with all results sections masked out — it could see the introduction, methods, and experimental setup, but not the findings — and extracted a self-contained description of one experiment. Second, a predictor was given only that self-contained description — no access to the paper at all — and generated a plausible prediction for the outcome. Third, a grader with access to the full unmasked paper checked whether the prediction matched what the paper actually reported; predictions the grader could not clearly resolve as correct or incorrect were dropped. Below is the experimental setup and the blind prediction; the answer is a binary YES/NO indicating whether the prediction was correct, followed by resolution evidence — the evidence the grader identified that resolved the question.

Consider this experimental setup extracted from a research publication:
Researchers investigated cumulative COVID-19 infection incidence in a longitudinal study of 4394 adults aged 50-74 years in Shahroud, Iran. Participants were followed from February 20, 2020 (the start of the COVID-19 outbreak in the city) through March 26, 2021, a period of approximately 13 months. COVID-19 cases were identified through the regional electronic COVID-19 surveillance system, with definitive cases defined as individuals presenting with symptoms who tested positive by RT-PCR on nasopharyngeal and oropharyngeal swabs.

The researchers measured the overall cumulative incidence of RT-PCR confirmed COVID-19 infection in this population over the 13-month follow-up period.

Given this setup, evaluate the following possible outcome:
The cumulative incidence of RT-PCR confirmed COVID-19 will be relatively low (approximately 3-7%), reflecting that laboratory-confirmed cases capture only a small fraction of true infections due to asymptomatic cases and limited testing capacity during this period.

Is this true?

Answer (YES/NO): YES